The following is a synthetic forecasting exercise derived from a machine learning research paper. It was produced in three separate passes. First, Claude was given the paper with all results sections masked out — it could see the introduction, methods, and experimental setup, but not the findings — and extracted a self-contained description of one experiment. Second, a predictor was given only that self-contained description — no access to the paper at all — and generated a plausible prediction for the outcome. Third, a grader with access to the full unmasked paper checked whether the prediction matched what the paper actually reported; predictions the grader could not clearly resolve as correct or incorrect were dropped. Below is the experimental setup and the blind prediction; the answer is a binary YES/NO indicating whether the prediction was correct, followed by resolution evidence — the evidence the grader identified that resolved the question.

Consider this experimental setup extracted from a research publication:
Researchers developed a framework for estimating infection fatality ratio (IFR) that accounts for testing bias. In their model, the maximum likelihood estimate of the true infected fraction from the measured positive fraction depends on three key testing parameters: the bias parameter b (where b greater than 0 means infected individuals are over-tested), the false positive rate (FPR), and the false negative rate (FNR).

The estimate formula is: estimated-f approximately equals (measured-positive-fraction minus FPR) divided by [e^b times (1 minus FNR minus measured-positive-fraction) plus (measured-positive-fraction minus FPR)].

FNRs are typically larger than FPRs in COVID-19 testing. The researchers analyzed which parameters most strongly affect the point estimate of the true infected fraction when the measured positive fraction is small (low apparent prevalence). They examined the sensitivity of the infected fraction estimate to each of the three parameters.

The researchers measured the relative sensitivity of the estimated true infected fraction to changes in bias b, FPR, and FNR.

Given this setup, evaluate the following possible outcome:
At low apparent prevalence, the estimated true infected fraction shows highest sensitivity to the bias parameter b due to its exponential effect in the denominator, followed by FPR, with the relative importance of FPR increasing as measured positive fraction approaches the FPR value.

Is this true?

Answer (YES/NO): NO